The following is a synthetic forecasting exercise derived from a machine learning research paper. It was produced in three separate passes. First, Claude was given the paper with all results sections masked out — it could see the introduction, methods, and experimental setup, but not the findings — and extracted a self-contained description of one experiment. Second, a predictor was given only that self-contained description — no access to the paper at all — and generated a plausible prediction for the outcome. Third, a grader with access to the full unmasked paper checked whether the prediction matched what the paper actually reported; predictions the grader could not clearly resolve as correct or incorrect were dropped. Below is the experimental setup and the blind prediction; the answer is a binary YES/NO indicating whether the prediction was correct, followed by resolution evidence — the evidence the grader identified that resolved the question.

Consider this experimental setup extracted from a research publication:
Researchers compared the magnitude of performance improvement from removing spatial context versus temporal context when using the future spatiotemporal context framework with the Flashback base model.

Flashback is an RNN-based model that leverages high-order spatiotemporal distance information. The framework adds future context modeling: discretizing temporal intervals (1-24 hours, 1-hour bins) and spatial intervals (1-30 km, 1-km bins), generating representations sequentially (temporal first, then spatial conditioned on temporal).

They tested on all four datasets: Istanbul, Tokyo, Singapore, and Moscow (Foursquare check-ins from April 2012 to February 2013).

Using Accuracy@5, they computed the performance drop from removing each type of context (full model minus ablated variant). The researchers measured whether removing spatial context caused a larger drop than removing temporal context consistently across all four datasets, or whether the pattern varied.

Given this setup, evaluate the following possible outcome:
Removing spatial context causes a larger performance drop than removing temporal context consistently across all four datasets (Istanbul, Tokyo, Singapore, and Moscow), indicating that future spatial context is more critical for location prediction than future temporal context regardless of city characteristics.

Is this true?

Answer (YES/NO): YES